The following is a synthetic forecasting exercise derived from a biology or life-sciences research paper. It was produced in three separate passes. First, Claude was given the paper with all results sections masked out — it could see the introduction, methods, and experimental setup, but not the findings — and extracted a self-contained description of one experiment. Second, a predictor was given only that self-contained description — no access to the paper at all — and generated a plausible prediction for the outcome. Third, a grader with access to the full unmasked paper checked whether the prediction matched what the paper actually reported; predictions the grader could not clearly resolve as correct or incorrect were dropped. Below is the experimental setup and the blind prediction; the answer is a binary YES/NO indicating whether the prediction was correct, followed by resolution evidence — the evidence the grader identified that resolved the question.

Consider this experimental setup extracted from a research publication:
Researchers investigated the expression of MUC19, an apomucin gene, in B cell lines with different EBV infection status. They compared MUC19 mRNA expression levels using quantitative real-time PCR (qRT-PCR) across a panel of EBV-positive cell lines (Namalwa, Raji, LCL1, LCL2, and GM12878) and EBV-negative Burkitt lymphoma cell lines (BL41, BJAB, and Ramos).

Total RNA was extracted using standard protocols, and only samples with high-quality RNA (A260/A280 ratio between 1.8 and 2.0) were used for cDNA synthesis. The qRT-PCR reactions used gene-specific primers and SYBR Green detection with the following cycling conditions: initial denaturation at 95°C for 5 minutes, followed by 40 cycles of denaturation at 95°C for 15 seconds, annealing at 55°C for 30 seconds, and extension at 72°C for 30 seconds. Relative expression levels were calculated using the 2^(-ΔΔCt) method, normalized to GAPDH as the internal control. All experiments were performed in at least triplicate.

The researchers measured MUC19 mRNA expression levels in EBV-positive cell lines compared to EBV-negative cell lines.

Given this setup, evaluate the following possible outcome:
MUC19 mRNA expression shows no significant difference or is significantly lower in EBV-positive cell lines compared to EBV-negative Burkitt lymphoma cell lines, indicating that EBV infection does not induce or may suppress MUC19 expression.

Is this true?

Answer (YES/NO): NO